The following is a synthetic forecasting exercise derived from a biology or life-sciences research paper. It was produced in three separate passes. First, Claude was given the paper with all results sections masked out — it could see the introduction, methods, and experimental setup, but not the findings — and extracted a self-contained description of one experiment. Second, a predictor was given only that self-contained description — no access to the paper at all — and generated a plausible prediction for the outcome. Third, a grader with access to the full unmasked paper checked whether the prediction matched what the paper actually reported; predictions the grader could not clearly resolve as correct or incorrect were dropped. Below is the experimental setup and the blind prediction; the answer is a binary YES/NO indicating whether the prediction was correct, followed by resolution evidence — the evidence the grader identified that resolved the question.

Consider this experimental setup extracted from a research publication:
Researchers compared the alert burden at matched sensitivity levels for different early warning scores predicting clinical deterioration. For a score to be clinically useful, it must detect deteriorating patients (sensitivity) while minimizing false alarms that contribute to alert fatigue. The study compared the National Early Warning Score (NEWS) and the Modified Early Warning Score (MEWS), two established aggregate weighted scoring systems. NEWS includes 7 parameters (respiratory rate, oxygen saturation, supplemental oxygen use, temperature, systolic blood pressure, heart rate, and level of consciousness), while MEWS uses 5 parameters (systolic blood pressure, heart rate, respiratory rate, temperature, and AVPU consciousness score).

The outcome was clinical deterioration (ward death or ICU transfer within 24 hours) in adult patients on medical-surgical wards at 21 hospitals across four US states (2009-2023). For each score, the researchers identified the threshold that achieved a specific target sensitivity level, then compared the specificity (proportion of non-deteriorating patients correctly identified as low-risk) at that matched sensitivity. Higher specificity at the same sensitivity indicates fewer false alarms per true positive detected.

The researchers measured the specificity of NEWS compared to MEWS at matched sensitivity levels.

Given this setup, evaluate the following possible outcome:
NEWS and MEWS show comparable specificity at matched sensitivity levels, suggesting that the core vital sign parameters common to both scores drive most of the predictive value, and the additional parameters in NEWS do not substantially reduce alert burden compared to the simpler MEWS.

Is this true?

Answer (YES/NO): NO